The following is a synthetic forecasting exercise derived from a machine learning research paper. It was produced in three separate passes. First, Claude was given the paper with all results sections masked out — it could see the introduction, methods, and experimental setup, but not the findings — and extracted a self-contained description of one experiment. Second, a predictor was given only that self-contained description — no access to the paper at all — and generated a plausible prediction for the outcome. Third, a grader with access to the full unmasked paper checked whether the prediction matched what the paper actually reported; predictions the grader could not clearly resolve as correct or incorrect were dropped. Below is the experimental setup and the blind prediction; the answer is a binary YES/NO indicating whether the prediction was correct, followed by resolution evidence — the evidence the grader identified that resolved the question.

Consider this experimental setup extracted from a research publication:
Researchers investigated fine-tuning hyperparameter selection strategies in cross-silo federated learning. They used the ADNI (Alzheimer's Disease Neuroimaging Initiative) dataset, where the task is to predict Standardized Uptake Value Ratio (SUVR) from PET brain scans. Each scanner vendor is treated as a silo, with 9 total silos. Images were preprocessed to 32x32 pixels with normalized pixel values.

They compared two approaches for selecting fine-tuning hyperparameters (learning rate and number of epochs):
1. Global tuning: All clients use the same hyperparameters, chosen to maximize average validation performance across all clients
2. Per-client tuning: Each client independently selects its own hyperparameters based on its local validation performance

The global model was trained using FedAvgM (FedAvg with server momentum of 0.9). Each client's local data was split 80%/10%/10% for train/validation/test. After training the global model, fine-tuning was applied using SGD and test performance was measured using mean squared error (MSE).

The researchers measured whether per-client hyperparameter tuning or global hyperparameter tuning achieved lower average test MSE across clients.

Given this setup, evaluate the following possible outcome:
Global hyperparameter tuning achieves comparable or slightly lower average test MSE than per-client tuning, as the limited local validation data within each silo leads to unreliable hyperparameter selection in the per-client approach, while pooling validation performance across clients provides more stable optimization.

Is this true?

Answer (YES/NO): NO